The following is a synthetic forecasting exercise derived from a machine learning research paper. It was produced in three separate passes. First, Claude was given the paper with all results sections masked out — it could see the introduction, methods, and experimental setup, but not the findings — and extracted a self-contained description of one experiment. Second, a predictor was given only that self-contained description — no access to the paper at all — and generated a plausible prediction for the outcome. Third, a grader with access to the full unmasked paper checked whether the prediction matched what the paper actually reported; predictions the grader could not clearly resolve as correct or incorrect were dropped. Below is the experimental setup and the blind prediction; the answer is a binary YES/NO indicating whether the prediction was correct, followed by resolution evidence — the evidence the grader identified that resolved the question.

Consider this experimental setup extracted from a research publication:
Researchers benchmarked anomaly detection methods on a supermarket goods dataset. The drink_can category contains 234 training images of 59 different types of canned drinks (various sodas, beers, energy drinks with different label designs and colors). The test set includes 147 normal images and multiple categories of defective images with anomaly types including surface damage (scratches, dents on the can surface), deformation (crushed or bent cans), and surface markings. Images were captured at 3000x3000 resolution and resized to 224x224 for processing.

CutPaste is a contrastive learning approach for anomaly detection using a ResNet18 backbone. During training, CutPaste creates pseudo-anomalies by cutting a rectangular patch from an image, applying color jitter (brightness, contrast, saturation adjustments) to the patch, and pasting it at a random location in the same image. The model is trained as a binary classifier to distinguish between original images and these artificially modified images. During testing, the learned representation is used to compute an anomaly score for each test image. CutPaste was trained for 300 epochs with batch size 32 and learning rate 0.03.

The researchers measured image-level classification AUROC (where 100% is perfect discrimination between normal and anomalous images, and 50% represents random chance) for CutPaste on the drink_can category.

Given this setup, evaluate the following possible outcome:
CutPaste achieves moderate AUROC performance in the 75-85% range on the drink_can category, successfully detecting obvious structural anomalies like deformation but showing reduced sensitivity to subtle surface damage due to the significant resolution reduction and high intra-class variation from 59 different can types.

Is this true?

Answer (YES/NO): NO